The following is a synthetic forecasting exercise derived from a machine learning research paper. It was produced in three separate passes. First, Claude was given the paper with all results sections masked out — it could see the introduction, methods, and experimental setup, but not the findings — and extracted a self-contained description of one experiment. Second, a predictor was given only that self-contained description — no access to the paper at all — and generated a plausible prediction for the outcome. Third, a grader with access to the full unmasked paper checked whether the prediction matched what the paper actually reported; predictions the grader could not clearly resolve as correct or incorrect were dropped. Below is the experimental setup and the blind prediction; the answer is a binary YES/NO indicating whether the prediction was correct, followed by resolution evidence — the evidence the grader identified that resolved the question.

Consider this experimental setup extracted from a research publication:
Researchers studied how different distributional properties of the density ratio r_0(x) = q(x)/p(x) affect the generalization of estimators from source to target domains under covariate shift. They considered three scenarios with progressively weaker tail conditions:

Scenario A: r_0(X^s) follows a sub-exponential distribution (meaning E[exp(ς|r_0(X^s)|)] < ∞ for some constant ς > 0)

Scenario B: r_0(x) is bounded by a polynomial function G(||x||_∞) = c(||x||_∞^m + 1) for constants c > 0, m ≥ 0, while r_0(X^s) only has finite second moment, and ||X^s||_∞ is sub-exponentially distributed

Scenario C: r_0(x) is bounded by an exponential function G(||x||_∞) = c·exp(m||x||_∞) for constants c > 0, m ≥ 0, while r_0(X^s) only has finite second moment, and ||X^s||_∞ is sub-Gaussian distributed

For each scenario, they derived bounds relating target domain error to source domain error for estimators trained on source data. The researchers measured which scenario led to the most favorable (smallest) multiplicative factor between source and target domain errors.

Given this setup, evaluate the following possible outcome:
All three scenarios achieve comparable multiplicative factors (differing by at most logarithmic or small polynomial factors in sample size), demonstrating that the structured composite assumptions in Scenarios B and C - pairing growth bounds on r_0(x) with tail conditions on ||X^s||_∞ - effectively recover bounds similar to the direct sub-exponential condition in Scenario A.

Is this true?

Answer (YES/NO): NO